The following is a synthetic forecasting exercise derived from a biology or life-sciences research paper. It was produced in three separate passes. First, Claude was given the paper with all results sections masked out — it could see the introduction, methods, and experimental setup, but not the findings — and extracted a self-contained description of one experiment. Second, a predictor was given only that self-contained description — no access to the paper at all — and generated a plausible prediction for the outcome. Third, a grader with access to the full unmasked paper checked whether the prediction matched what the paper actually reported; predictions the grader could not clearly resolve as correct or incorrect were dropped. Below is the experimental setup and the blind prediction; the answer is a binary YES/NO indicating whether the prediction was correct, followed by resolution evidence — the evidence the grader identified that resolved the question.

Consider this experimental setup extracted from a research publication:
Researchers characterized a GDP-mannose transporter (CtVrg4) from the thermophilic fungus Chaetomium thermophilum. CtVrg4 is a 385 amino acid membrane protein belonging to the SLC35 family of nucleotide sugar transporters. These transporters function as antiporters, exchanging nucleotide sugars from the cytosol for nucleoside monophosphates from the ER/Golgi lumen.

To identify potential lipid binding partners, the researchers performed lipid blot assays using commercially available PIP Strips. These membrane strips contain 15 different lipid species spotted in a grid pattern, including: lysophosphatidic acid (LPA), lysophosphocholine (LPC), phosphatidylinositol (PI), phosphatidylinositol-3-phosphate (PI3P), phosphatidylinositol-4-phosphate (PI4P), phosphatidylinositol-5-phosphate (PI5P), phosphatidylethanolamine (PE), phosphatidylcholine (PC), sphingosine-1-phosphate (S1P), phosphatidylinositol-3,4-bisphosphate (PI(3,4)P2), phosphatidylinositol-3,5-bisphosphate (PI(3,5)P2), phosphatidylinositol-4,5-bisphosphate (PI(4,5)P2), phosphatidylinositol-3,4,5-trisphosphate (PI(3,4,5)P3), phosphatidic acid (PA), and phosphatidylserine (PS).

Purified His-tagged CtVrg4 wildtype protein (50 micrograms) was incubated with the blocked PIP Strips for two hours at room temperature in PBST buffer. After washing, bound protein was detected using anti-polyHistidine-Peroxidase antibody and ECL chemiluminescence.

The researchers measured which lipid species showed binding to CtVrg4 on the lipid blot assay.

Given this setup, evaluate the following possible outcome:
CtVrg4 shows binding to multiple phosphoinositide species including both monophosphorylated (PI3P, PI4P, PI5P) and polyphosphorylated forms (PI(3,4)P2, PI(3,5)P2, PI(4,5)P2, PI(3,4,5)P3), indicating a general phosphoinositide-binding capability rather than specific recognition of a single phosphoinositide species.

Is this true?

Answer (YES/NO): NO